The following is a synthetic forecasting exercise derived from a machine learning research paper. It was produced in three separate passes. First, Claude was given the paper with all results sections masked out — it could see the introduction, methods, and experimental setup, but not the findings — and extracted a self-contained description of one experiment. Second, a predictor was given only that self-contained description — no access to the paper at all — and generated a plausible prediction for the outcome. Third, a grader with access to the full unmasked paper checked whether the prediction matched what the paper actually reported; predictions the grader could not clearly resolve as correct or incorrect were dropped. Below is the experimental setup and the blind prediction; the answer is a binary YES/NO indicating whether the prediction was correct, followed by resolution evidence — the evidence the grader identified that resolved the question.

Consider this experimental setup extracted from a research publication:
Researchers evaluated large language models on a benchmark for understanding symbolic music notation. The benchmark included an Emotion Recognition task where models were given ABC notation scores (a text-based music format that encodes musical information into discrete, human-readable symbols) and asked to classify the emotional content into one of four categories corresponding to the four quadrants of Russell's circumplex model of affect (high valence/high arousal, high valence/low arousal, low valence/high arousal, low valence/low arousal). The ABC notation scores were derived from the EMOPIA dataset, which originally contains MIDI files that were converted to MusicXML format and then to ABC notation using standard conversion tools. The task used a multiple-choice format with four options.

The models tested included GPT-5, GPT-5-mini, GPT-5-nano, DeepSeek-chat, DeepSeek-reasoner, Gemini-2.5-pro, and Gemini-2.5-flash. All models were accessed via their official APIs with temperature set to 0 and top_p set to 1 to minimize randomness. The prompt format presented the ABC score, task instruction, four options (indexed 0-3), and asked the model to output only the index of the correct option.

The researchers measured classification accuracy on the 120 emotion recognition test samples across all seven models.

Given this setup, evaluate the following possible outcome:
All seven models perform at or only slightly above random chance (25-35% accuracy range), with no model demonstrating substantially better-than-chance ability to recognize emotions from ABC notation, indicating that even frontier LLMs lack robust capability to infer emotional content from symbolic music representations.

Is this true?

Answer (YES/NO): NO